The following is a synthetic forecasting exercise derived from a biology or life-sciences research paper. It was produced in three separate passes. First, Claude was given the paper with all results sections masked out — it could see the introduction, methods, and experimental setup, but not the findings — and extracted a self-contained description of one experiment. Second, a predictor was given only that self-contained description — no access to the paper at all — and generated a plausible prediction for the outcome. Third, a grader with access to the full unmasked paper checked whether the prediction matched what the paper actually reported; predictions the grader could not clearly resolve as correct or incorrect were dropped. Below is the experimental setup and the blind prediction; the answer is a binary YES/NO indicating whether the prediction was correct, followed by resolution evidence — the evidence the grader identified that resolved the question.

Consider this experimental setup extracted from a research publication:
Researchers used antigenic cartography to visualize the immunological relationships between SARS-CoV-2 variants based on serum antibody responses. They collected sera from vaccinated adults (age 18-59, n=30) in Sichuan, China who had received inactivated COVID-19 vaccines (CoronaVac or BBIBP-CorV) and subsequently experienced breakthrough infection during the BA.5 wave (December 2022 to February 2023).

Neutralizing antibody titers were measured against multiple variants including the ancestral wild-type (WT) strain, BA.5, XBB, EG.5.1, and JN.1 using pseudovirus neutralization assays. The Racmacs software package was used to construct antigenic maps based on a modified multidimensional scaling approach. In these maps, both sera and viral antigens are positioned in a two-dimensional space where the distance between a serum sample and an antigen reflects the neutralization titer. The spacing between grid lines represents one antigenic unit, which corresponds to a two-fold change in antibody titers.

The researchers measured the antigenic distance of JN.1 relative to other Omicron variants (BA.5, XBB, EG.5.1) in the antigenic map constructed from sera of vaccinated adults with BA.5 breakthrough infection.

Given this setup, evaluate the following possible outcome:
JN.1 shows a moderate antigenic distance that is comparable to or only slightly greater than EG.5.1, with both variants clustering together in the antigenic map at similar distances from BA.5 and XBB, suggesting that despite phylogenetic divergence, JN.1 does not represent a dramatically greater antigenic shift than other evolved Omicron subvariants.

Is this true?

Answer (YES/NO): NO